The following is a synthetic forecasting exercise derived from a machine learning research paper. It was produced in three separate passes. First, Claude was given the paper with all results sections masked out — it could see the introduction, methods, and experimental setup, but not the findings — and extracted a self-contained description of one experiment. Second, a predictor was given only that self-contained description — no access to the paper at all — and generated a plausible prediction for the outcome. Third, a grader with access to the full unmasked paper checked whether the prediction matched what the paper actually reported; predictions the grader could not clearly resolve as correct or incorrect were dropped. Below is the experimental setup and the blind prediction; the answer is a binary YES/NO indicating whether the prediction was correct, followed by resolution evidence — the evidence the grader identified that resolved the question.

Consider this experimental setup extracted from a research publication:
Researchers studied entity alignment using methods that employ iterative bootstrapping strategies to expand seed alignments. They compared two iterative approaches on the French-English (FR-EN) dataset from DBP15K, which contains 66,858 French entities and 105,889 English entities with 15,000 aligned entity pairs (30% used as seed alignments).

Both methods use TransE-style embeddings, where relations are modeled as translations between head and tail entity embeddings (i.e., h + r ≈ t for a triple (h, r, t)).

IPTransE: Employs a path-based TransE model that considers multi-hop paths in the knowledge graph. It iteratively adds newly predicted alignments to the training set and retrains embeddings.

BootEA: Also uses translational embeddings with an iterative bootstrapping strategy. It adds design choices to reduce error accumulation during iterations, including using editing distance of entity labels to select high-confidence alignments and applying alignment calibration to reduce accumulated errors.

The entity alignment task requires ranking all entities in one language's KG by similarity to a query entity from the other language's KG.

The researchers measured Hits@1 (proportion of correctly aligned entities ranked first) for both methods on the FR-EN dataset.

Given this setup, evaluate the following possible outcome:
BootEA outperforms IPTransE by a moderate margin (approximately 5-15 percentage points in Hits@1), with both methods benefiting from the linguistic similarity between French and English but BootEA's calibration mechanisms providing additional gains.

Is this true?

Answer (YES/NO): NO